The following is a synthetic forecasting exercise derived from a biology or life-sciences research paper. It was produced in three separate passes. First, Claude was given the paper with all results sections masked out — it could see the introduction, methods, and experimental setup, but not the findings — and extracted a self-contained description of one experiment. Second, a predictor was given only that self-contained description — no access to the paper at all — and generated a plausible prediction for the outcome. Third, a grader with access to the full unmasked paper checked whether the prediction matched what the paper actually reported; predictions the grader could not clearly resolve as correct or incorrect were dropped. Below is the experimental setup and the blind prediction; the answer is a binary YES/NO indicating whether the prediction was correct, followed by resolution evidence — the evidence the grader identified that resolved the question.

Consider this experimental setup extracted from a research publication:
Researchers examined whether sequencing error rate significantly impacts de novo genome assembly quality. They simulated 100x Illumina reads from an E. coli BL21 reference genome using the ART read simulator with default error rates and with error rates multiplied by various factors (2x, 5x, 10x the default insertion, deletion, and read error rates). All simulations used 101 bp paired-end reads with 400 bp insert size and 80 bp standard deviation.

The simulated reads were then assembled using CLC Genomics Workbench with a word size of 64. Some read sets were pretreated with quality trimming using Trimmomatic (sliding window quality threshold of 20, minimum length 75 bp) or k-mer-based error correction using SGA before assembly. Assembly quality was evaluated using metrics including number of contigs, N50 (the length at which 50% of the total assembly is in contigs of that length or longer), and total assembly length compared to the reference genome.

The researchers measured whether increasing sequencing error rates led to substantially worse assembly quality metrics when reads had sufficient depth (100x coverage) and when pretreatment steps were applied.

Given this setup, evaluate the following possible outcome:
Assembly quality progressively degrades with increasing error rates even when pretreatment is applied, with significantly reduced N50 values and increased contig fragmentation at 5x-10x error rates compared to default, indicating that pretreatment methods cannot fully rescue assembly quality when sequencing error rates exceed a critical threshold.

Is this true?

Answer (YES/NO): NO